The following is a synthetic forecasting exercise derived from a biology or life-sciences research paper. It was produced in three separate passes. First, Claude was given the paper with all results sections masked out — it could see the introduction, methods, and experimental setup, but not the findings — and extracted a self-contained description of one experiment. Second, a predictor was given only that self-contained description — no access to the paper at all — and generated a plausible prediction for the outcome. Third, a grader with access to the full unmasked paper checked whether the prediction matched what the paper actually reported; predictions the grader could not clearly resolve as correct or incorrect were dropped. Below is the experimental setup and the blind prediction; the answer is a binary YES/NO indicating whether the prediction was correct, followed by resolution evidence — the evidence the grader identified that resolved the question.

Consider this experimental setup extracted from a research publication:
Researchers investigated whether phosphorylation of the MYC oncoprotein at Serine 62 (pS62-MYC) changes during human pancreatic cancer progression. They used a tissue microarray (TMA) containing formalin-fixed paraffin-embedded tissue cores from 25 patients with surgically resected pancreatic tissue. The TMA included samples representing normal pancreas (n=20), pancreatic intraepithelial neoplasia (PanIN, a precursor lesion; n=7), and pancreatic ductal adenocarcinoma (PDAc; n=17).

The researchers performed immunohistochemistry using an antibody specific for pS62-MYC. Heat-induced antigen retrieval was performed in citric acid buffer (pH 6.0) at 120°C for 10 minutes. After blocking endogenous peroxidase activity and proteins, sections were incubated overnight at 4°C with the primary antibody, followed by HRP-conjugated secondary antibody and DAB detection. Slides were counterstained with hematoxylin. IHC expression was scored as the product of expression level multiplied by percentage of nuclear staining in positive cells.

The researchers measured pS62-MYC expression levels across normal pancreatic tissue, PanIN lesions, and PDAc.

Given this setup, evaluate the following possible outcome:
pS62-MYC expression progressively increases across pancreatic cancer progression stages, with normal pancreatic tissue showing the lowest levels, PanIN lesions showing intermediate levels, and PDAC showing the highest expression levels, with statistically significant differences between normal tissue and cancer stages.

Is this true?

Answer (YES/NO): YES